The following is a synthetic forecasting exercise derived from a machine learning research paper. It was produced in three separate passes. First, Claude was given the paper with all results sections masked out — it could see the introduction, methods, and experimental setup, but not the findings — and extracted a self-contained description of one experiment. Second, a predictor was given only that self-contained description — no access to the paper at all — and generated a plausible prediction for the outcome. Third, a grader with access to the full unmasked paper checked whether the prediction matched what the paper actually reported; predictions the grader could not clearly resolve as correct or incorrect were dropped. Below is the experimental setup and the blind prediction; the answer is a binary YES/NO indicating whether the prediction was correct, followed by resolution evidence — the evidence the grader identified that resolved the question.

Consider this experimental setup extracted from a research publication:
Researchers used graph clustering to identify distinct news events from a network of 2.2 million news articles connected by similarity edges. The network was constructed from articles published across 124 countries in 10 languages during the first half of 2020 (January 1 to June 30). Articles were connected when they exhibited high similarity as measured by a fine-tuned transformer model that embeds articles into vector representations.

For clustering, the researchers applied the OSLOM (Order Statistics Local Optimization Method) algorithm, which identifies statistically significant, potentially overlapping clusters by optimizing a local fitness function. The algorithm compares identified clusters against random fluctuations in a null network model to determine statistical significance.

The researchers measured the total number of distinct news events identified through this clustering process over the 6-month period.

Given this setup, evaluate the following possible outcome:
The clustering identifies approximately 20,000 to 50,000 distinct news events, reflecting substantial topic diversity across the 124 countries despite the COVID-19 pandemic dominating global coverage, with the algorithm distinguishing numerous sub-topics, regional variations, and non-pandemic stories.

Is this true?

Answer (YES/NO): NO